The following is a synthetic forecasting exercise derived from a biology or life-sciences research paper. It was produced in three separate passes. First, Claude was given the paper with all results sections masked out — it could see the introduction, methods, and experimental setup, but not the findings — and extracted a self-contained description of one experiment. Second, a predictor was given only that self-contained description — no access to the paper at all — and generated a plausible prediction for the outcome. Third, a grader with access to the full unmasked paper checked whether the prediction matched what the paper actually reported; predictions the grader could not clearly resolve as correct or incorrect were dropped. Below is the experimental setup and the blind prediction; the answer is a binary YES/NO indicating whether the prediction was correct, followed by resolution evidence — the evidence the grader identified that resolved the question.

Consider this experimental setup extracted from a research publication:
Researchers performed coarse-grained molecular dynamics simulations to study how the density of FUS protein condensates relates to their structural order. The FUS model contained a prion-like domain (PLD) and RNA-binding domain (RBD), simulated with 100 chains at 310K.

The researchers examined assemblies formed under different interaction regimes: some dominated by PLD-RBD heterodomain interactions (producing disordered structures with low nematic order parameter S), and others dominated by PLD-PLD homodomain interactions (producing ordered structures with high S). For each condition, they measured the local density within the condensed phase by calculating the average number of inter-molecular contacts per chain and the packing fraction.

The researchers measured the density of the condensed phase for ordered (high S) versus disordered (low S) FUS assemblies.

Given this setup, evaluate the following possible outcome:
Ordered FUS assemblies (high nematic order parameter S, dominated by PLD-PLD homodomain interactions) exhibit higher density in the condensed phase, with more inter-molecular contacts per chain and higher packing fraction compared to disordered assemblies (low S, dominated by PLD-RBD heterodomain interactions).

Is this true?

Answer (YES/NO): YES